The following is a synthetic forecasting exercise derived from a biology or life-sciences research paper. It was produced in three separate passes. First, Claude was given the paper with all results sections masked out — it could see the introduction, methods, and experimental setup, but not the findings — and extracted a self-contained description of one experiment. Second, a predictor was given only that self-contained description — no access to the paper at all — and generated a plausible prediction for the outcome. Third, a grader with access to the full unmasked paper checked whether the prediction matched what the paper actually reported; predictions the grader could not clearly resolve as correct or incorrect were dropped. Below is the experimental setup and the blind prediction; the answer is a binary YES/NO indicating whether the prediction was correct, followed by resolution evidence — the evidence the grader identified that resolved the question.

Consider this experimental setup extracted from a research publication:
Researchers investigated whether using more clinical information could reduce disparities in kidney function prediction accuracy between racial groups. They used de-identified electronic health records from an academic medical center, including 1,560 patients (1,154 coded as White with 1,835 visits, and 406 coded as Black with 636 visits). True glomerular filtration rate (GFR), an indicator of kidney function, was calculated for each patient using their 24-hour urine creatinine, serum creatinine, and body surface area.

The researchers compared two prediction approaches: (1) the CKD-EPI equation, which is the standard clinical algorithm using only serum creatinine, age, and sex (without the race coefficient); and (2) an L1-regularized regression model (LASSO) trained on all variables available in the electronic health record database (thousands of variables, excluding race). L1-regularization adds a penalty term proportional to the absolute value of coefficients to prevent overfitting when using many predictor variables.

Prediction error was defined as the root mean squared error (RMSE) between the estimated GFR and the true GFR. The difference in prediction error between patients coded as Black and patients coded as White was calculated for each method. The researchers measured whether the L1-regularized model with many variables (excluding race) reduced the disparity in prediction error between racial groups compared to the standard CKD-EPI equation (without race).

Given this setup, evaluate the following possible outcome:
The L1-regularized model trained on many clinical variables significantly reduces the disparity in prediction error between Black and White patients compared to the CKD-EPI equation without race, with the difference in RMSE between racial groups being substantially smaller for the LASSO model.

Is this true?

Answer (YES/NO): YES